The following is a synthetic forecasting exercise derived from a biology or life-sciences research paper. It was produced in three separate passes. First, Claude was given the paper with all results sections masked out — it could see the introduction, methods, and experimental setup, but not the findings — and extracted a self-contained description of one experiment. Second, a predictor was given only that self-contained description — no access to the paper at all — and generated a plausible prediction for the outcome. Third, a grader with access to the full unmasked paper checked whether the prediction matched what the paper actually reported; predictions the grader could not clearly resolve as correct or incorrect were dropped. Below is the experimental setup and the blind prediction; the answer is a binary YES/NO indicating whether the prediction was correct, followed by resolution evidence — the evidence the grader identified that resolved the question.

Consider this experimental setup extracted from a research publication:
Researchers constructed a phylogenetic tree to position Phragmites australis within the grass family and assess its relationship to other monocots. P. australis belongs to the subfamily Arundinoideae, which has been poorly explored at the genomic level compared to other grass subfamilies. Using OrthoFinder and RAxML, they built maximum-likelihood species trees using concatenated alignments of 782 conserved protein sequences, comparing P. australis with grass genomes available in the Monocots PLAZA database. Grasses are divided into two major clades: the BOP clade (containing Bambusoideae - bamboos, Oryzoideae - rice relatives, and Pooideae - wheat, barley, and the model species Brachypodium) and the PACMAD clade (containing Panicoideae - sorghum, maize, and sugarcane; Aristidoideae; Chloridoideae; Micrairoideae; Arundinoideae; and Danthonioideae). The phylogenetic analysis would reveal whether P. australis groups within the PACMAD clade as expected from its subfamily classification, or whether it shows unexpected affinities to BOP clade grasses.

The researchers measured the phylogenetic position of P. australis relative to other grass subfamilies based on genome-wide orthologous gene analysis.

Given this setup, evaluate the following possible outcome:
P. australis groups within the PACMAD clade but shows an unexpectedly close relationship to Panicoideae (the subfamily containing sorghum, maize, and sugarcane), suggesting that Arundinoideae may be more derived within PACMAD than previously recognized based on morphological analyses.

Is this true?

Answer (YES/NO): NO